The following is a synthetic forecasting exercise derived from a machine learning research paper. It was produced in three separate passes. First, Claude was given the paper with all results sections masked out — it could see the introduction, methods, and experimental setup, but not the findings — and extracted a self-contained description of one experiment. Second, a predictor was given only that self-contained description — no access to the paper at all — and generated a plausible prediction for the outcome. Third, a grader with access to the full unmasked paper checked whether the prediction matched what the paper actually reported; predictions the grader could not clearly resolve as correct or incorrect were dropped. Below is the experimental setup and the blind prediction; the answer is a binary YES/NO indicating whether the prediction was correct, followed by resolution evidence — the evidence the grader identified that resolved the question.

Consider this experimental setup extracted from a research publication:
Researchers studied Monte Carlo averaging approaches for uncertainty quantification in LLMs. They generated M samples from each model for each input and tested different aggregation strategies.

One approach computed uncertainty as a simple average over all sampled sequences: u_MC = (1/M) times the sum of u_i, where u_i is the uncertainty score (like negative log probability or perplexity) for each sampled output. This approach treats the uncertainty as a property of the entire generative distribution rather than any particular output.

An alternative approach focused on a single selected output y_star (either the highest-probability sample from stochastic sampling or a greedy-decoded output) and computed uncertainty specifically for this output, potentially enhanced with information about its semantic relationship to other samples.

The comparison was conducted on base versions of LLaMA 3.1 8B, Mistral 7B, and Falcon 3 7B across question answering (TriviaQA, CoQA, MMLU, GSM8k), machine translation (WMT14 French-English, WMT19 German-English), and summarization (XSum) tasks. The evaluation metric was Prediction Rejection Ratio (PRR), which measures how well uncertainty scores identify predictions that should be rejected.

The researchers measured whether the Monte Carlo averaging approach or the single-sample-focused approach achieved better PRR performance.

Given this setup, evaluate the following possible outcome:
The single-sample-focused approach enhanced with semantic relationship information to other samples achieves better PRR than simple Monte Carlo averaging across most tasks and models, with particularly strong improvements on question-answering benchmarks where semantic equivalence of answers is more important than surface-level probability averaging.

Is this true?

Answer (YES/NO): NO